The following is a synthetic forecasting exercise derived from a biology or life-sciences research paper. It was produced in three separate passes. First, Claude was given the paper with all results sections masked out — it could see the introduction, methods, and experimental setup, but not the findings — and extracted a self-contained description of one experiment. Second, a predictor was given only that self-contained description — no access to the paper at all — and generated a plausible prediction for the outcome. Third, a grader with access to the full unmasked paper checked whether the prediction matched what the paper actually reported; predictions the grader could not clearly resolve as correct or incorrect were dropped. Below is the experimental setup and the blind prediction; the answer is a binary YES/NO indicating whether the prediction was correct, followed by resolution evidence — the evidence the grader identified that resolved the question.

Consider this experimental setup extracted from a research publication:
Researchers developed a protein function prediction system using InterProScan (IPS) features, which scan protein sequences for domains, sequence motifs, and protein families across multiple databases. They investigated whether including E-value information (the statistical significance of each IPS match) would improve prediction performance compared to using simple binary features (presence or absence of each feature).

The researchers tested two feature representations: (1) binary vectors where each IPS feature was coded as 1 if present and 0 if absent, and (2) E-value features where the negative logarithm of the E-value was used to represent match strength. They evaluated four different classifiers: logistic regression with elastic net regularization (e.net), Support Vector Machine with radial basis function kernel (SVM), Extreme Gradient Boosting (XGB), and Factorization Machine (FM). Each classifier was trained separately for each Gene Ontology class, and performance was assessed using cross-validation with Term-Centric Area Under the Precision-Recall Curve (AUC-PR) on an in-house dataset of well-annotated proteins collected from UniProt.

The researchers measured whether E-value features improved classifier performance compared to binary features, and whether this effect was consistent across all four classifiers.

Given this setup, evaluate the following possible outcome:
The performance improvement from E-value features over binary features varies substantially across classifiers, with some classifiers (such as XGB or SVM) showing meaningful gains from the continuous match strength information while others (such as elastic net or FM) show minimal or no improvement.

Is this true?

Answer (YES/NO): NO